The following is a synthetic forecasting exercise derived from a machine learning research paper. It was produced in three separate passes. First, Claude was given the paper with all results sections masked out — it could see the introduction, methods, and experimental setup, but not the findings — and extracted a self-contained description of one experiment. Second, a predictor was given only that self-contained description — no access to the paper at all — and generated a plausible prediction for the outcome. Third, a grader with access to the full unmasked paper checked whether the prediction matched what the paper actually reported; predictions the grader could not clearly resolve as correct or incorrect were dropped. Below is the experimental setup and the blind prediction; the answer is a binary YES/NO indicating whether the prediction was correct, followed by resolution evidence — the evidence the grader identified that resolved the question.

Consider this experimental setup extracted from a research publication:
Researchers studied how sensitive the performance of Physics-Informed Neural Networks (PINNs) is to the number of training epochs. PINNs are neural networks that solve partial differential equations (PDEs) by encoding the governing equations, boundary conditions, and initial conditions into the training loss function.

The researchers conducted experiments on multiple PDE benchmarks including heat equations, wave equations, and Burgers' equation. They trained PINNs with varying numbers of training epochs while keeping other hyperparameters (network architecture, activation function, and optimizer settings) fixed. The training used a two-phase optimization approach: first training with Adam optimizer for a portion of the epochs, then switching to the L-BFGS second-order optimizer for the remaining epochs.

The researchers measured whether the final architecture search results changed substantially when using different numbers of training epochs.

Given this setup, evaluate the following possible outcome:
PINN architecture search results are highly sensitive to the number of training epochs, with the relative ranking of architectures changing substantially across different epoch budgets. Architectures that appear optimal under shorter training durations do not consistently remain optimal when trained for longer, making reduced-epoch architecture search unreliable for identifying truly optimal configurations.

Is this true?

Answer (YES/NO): NO